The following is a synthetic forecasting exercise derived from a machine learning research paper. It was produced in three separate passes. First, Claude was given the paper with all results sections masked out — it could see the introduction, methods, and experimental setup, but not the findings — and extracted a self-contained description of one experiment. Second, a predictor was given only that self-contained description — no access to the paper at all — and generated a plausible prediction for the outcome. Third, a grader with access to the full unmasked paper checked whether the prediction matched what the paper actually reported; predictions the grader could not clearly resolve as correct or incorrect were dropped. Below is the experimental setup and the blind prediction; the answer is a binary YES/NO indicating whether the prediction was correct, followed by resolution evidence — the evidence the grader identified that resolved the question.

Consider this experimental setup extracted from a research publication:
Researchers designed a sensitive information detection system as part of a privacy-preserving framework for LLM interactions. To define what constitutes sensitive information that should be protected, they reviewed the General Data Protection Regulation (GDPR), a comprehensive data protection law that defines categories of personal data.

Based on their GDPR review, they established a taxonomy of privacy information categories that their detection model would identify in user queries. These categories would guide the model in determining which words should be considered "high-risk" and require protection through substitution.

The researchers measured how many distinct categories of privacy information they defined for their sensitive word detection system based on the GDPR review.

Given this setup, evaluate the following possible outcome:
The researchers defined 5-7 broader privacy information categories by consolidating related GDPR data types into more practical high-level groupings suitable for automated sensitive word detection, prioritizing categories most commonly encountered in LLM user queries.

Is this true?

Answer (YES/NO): YES